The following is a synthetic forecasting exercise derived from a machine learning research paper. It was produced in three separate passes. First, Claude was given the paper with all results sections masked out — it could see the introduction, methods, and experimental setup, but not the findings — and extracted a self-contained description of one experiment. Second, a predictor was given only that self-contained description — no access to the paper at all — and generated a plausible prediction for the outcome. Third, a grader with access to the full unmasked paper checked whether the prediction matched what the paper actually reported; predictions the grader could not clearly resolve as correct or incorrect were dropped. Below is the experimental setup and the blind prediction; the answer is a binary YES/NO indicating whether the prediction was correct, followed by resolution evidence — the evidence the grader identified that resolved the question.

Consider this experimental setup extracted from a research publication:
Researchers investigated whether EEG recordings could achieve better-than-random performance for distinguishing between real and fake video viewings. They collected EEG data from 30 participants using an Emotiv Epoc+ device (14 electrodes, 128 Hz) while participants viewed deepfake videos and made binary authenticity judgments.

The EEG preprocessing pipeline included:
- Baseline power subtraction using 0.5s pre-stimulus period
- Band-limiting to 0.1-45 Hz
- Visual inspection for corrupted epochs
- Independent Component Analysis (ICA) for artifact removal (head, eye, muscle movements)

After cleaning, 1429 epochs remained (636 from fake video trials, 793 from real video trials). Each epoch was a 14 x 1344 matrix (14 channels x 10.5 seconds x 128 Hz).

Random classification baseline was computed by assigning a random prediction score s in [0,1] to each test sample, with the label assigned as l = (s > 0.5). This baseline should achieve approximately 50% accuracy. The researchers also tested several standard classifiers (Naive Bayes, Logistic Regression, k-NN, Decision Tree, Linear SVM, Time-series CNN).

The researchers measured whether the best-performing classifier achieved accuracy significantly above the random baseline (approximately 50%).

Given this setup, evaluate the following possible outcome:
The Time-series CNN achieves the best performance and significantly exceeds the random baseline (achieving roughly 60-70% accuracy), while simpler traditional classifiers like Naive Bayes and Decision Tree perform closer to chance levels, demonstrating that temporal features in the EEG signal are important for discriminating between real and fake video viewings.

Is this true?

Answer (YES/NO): NO